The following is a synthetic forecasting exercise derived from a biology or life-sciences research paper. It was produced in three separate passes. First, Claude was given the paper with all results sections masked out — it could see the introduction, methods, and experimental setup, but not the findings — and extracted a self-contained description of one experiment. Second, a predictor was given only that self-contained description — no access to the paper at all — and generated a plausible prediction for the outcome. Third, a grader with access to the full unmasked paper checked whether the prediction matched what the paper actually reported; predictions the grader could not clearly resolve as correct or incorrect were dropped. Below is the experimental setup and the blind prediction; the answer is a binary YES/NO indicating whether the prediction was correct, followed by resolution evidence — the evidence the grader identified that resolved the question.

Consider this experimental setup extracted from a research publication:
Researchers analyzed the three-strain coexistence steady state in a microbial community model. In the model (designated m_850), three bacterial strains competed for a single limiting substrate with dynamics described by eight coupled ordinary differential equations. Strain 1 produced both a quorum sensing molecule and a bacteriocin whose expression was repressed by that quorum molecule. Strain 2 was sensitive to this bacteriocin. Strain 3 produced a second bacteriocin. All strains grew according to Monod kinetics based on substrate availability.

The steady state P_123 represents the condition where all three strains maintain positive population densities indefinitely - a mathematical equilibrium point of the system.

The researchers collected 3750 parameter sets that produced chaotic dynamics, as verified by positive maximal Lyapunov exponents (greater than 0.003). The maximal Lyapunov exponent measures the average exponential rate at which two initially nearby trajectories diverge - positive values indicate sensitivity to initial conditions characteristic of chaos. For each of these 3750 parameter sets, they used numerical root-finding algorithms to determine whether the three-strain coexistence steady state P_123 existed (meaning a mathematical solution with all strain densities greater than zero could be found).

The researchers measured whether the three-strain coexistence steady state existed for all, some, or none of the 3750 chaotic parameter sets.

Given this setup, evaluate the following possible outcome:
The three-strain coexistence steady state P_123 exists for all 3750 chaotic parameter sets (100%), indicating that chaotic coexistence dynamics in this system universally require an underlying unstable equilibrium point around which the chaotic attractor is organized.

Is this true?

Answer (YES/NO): YES